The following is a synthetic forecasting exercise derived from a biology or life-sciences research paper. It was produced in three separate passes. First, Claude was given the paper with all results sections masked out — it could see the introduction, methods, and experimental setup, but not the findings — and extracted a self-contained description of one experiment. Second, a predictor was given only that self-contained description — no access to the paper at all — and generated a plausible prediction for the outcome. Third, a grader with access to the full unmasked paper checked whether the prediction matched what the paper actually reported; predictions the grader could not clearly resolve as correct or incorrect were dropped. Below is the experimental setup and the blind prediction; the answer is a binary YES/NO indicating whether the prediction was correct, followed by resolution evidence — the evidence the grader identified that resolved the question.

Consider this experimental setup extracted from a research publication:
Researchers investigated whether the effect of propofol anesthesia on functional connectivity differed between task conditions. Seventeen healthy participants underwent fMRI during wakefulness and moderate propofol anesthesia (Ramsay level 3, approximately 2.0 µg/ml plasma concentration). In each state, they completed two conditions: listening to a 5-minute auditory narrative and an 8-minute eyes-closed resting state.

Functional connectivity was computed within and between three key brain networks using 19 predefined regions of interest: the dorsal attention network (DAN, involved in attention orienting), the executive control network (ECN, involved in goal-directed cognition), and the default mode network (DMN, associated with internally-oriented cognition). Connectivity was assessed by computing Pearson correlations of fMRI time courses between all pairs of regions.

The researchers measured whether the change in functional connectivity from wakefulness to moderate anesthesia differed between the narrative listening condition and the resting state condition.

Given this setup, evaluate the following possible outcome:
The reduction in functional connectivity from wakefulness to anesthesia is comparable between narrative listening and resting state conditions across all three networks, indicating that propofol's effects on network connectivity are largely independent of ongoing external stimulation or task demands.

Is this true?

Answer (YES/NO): YES